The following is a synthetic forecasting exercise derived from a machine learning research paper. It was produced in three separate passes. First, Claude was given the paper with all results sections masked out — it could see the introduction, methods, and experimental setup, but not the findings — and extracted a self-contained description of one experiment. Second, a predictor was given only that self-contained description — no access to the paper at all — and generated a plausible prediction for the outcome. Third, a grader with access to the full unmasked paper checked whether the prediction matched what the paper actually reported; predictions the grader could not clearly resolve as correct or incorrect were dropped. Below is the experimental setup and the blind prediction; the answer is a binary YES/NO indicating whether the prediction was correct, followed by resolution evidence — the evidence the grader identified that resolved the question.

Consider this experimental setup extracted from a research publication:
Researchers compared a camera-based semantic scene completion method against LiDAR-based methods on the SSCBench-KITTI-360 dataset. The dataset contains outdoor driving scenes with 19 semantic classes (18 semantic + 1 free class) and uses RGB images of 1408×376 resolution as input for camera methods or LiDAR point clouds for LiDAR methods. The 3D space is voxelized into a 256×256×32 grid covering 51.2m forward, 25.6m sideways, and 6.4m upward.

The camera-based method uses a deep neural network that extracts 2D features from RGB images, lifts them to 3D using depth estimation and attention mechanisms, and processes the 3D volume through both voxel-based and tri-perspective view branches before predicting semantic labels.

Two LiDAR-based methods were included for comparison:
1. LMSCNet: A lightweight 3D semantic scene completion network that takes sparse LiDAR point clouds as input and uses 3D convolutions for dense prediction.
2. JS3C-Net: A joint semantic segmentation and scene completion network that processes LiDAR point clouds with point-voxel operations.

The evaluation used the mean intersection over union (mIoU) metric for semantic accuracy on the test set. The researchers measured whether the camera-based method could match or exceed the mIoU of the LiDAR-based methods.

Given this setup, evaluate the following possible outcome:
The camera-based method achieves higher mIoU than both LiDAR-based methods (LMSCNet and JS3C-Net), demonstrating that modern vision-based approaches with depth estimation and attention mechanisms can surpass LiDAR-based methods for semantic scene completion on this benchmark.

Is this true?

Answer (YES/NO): YES